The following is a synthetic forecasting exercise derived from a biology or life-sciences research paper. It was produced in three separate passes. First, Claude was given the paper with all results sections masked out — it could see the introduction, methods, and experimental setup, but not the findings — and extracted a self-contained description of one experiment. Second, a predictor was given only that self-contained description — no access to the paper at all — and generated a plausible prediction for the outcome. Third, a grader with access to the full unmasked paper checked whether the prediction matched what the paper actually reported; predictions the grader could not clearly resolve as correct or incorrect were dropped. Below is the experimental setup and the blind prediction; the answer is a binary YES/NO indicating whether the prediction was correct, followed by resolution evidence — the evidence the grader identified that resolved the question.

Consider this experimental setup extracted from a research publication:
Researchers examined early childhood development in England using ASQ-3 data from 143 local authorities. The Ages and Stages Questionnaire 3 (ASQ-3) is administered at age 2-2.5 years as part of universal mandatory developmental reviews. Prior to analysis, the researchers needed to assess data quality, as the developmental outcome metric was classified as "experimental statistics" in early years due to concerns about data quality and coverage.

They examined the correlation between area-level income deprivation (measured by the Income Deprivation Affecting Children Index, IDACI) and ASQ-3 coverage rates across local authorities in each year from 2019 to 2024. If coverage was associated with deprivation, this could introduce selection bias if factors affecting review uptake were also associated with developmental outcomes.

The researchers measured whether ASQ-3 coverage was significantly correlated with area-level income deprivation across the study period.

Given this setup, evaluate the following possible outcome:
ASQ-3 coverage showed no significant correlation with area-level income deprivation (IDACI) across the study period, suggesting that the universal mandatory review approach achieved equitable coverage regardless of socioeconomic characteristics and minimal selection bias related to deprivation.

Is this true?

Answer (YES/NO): NO